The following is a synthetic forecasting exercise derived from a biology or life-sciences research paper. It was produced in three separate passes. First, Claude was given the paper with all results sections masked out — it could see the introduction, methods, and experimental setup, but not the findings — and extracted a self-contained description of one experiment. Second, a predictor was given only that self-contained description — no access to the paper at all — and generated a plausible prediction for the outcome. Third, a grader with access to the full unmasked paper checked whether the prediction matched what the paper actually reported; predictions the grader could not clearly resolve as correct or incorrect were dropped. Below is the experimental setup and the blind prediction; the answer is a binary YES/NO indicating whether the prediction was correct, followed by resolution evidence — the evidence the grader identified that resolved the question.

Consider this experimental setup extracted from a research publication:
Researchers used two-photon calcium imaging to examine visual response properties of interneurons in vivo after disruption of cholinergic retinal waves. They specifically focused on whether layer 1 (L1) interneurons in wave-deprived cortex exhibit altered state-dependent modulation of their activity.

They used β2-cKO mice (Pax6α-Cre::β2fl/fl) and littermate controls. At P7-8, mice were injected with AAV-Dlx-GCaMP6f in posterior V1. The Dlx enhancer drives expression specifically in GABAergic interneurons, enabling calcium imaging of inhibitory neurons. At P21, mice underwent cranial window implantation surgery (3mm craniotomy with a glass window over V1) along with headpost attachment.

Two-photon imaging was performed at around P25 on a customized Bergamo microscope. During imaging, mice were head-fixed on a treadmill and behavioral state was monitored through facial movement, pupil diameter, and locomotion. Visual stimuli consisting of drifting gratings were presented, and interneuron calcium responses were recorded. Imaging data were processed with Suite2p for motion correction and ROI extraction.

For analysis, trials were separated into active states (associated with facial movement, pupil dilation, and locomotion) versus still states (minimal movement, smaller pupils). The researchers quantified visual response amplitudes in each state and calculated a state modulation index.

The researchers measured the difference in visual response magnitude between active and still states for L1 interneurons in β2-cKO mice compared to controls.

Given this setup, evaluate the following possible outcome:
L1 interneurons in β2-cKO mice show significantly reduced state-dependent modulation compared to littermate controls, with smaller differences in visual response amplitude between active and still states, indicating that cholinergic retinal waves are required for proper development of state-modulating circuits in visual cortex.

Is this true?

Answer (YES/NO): YES